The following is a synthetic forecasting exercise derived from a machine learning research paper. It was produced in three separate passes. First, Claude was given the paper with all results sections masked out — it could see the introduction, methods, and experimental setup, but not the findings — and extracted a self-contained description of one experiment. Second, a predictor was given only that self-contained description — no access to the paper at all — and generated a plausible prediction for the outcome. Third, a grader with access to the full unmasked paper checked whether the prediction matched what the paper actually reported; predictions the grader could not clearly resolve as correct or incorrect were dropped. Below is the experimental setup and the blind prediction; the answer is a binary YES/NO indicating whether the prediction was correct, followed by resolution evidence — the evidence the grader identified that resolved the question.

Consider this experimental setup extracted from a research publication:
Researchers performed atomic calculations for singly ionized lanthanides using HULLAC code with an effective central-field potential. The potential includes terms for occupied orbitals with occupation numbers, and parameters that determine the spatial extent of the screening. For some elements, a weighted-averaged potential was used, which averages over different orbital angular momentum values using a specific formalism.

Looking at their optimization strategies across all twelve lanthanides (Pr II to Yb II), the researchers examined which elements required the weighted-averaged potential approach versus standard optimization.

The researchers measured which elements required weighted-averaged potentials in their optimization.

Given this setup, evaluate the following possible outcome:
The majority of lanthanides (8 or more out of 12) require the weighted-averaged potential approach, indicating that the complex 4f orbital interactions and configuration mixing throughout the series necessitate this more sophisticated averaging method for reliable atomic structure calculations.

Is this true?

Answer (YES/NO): NO